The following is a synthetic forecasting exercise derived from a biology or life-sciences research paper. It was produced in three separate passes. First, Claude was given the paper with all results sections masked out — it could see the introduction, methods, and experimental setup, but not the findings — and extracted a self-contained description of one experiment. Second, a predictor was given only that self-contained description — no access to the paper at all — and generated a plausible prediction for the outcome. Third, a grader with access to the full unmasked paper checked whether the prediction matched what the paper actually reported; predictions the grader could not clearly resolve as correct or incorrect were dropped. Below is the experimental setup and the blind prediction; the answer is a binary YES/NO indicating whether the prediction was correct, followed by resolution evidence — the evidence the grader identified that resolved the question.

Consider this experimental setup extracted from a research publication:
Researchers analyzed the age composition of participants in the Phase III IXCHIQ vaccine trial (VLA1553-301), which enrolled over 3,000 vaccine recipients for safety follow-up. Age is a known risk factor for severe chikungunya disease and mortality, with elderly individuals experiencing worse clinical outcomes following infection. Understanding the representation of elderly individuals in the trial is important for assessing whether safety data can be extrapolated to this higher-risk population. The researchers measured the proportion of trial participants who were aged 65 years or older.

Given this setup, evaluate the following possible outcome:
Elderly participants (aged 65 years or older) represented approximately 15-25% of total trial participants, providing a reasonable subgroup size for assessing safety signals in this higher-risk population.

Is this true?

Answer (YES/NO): NO